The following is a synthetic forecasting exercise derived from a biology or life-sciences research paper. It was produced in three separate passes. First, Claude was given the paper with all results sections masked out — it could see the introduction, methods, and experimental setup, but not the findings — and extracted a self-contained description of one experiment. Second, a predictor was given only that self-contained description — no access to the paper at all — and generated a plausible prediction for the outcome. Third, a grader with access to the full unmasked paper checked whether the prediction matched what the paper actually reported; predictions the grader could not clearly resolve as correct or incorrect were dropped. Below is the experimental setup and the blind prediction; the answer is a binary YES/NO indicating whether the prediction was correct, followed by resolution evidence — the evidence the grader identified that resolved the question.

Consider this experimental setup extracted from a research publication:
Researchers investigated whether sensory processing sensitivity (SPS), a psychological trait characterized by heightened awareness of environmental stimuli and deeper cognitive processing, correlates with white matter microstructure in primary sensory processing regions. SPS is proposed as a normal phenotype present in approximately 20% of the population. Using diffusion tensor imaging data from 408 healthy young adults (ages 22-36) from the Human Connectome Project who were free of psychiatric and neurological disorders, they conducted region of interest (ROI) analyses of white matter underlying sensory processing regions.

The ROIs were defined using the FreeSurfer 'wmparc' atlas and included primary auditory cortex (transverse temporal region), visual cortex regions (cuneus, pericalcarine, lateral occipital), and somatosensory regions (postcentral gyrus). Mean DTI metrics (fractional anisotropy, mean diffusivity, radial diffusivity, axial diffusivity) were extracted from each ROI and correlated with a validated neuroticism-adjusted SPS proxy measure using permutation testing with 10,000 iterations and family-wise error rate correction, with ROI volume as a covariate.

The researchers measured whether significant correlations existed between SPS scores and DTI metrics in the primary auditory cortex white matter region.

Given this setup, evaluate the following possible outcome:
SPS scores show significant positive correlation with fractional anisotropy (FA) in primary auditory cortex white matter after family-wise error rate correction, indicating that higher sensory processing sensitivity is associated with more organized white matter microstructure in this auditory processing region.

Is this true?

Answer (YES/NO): NO